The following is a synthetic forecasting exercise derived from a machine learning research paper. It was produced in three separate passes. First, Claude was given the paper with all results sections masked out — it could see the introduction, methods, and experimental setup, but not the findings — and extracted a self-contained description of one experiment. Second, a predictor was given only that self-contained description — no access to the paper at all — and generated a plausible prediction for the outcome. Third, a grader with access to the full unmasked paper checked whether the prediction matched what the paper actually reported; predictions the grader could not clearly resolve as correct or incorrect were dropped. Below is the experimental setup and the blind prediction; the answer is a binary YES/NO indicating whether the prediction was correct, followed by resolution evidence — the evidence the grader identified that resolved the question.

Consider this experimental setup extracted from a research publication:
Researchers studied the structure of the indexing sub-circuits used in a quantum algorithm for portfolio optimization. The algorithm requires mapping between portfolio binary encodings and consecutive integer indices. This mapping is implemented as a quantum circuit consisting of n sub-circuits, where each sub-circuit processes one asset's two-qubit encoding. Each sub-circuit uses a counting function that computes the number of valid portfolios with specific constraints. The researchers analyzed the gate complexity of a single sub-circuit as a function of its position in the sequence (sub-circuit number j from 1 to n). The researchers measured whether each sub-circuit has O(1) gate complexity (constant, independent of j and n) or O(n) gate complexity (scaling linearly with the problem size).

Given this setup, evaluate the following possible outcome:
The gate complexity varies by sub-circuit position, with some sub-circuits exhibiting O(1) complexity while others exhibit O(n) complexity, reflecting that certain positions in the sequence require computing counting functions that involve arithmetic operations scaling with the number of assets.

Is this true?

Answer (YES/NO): NO